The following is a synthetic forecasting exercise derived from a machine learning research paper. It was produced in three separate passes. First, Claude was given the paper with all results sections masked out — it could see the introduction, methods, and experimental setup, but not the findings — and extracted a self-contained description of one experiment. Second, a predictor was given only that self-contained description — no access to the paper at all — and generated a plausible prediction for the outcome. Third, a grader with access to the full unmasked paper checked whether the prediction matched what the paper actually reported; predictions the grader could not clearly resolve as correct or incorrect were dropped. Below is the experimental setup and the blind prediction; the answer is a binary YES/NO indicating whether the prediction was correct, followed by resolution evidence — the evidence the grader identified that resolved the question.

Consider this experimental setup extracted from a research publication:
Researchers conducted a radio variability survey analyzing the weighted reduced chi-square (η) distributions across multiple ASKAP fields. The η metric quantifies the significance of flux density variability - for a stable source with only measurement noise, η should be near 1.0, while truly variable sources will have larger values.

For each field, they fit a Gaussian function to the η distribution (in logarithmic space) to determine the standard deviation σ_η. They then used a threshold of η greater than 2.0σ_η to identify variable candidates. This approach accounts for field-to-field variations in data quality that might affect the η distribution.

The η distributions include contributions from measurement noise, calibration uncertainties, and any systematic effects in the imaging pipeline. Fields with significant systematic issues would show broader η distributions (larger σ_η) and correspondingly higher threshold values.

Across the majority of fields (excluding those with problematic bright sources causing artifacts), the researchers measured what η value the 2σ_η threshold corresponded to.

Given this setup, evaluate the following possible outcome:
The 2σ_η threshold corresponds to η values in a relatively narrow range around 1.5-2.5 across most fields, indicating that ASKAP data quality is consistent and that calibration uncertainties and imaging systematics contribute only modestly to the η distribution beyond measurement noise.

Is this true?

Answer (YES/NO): NO